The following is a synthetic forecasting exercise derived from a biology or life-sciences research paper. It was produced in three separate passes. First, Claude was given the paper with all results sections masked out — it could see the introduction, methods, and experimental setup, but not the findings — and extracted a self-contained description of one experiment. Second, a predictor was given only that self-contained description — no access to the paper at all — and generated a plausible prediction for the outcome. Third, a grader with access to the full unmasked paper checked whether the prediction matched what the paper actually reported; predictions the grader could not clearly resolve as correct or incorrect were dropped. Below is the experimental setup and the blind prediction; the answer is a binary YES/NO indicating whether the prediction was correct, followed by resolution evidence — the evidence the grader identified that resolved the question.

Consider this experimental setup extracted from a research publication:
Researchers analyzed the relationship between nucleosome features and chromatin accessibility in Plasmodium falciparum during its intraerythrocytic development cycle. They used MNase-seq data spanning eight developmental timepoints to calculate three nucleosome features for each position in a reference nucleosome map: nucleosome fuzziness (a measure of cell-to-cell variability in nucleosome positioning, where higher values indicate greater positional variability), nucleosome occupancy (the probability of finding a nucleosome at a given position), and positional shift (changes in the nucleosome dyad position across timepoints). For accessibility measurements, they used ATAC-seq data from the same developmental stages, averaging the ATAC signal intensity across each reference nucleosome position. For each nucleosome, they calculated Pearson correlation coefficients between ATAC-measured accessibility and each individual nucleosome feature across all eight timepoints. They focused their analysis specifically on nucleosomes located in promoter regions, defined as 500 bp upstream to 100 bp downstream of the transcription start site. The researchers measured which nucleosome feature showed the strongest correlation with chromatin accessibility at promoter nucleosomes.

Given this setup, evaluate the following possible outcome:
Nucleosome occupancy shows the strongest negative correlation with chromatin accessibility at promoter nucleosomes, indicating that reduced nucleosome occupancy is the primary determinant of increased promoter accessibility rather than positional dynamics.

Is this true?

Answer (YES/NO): YES